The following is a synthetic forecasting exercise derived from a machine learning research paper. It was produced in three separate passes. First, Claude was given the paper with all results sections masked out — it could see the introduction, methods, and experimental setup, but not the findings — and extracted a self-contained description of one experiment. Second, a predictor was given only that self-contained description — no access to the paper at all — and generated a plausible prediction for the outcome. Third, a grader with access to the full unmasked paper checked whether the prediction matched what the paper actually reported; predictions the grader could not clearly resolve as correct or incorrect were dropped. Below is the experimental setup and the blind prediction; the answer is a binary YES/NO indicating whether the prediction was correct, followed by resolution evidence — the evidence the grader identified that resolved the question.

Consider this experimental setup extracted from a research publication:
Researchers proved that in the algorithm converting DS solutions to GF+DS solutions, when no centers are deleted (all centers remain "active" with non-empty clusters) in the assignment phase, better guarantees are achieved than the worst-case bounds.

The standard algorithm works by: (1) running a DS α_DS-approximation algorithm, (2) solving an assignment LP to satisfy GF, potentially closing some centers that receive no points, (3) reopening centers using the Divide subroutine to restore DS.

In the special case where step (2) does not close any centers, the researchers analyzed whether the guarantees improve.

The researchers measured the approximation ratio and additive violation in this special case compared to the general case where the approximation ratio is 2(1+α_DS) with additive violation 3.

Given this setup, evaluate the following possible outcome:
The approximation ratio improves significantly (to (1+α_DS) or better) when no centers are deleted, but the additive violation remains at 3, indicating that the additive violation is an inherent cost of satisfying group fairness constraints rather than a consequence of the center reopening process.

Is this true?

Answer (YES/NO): NO